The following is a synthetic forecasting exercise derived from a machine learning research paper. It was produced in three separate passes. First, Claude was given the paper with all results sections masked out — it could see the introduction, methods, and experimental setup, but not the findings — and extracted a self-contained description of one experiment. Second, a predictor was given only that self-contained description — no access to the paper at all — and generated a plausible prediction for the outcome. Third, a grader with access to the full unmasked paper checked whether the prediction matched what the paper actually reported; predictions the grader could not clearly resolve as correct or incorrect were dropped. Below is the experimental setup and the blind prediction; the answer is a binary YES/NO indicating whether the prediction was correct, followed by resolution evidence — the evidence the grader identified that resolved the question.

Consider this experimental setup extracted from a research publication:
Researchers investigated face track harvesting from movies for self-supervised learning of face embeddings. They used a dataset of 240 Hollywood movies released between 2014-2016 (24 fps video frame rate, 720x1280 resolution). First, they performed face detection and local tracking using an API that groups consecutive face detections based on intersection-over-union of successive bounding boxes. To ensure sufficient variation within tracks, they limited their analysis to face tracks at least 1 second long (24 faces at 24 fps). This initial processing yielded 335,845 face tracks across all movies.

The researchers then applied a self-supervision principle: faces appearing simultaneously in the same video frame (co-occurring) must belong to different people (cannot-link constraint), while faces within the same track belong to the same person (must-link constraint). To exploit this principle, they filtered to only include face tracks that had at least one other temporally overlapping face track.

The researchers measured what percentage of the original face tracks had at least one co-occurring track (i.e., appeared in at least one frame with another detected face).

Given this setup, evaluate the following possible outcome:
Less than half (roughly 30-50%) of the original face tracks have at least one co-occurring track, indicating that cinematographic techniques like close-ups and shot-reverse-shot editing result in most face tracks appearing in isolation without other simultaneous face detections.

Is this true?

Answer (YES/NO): YES